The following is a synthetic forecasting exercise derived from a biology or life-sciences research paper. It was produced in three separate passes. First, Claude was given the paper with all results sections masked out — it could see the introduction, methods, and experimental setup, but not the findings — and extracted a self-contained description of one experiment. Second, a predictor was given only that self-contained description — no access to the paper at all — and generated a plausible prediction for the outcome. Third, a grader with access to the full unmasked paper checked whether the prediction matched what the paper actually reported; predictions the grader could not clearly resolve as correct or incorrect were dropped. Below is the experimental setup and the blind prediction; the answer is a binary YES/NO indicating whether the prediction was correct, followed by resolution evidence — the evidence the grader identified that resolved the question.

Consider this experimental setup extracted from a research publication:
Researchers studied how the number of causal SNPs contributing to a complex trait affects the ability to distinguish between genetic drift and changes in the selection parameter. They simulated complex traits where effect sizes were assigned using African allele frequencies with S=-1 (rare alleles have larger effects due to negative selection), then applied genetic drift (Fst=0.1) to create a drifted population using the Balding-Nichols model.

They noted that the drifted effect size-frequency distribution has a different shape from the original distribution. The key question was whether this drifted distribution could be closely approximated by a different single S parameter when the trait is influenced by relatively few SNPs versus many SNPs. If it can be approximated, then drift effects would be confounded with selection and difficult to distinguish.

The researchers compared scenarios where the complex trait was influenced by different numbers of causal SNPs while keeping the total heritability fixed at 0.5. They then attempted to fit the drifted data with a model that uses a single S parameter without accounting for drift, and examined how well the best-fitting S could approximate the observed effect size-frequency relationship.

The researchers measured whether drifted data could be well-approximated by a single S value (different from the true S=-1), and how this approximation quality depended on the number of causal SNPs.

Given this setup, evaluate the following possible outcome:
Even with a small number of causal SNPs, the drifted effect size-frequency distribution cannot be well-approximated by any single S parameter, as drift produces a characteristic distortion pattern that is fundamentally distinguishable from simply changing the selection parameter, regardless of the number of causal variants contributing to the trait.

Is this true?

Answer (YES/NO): NO